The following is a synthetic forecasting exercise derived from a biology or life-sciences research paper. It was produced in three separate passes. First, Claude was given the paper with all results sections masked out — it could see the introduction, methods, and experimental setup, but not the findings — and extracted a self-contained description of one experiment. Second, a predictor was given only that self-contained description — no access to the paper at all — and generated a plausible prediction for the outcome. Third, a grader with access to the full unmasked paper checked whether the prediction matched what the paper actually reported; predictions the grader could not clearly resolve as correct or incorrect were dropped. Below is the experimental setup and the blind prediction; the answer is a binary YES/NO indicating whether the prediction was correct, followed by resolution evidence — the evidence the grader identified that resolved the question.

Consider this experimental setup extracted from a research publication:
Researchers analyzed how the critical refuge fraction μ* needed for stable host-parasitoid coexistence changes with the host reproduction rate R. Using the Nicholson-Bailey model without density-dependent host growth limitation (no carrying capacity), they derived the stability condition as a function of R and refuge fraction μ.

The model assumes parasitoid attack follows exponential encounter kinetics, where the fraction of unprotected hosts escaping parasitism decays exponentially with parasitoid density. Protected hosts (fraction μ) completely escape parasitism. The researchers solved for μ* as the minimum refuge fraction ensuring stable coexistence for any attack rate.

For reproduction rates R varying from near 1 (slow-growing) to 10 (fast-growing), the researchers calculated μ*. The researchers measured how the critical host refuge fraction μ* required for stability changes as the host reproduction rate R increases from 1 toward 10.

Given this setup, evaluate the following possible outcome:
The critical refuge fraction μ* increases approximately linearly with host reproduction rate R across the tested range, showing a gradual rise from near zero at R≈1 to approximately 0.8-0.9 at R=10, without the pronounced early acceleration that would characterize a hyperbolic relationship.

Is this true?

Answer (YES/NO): NO